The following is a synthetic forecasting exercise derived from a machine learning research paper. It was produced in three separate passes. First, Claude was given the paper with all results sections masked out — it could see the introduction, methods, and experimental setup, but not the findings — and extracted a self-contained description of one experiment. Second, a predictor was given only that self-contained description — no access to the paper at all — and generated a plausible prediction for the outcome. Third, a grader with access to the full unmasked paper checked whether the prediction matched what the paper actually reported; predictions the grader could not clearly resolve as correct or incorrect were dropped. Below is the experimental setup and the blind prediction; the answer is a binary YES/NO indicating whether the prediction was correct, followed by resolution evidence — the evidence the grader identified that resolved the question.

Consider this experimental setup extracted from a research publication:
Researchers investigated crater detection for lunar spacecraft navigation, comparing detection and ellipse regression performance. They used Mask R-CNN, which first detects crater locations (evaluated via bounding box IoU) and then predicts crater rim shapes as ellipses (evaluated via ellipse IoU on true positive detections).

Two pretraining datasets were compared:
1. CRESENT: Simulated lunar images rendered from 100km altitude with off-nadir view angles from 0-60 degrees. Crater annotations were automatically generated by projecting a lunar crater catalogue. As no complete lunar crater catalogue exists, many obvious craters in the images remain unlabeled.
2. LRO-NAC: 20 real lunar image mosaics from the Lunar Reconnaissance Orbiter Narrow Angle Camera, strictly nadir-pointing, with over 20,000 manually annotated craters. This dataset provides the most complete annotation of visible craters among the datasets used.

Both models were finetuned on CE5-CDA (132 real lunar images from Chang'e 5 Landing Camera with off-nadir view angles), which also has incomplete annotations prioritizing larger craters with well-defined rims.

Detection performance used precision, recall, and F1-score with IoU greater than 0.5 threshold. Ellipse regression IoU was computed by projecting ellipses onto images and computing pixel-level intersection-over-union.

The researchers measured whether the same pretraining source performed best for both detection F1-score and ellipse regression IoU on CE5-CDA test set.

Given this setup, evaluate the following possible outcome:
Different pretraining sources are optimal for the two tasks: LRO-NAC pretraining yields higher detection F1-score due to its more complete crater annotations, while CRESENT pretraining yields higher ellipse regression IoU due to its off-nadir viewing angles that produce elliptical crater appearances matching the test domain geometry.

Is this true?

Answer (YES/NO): NO